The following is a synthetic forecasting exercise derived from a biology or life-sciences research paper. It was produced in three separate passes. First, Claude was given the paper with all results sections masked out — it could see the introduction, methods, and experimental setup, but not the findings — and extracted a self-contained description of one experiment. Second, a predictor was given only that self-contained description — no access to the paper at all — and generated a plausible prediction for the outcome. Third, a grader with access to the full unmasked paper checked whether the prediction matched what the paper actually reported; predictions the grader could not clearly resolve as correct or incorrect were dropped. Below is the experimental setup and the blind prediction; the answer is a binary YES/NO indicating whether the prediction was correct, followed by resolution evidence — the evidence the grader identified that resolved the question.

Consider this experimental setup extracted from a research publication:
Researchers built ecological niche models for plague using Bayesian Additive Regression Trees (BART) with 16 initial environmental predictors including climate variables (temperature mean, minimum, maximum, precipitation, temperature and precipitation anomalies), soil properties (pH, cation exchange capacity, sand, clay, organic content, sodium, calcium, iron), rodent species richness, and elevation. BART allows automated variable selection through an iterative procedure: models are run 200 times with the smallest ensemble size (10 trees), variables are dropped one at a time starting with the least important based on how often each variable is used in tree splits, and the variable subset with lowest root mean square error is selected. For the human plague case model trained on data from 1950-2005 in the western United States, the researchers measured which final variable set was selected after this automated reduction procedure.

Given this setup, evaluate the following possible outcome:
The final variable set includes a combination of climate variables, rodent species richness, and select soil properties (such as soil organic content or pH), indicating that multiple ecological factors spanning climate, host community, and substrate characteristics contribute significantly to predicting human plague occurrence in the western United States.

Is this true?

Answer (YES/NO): NO